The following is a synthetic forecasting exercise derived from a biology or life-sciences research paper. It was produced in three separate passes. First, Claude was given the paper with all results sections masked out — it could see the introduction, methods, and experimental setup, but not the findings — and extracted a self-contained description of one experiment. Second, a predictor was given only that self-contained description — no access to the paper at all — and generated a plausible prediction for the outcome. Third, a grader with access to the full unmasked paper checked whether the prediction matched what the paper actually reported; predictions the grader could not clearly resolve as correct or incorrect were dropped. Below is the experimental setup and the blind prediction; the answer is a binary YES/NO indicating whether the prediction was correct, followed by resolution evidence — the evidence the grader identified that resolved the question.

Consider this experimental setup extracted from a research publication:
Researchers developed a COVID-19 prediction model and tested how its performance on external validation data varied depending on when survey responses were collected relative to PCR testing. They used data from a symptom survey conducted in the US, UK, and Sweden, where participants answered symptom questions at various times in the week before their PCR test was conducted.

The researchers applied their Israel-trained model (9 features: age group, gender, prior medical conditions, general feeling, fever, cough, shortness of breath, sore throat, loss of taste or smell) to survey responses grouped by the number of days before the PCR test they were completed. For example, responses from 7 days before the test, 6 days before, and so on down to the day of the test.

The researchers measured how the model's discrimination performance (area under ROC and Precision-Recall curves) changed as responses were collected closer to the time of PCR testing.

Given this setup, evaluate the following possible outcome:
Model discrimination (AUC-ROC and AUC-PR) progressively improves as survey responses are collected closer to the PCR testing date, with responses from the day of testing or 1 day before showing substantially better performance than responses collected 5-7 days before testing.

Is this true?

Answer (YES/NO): YES